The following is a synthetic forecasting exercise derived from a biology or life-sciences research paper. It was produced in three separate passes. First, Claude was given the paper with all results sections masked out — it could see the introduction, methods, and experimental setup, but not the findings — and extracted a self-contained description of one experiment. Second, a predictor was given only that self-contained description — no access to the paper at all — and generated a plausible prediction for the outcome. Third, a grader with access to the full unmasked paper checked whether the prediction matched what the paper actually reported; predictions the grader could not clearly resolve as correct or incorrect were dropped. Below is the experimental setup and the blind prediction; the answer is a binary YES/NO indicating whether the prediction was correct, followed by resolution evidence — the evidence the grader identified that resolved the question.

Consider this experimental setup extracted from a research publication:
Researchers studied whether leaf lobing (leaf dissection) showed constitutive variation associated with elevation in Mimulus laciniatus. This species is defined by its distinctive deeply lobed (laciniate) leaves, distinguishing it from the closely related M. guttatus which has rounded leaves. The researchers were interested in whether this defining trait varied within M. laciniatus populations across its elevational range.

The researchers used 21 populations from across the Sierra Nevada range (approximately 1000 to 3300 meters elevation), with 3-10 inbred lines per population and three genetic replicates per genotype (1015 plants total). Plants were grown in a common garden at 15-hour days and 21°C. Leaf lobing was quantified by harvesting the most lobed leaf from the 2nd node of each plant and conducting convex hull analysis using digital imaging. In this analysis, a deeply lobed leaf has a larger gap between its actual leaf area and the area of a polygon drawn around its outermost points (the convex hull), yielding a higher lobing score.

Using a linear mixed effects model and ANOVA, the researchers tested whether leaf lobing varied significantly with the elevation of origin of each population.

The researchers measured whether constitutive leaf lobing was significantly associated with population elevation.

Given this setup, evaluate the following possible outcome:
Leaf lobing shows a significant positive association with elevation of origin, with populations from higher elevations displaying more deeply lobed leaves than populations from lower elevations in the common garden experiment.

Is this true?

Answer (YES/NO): YES